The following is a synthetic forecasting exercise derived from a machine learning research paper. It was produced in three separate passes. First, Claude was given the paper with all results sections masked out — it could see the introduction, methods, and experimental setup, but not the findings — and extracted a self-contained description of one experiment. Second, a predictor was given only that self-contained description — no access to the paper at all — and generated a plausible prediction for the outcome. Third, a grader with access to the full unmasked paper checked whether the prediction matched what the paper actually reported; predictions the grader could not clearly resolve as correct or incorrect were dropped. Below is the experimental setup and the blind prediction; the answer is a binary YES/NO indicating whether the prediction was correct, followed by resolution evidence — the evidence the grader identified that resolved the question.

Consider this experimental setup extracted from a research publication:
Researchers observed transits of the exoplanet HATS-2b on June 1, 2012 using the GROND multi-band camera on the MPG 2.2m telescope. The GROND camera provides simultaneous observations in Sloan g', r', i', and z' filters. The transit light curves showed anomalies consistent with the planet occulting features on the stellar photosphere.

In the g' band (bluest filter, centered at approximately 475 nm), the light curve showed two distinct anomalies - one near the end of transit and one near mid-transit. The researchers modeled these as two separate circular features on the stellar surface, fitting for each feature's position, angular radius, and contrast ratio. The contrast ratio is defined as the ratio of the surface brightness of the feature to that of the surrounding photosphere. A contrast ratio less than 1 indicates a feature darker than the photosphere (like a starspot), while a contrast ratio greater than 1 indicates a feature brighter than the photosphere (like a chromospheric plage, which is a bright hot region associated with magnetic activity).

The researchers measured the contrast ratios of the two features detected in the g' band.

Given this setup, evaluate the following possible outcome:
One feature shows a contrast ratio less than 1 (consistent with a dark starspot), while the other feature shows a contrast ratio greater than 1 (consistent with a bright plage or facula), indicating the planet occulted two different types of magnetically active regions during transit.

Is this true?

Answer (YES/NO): YES